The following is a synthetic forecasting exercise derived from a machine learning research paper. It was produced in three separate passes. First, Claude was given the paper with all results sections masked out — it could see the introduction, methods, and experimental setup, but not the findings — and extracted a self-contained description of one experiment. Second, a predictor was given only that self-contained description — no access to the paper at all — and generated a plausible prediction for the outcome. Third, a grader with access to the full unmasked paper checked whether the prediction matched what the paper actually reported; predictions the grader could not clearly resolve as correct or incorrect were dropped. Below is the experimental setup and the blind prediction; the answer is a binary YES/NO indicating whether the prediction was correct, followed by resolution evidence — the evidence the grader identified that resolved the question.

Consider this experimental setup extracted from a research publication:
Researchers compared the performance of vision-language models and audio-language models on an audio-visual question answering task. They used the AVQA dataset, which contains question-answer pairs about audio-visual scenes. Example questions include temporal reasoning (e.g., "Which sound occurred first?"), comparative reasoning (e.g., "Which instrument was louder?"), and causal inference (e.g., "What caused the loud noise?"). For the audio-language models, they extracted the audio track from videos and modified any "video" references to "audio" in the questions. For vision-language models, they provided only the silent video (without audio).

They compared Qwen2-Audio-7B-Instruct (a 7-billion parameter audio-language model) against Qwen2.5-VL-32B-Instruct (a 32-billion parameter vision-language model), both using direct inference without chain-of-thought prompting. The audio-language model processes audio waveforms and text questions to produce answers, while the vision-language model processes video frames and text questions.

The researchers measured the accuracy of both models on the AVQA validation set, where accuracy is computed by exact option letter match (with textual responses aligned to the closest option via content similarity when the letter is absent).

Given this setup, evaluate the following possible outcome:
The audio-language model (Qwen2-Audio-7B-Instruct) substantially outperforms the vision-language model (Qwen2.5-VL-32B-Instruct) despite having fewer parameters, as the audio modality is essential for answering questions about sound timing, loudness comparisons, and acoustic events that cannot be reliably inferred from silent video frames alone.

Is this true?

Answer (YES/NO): NO